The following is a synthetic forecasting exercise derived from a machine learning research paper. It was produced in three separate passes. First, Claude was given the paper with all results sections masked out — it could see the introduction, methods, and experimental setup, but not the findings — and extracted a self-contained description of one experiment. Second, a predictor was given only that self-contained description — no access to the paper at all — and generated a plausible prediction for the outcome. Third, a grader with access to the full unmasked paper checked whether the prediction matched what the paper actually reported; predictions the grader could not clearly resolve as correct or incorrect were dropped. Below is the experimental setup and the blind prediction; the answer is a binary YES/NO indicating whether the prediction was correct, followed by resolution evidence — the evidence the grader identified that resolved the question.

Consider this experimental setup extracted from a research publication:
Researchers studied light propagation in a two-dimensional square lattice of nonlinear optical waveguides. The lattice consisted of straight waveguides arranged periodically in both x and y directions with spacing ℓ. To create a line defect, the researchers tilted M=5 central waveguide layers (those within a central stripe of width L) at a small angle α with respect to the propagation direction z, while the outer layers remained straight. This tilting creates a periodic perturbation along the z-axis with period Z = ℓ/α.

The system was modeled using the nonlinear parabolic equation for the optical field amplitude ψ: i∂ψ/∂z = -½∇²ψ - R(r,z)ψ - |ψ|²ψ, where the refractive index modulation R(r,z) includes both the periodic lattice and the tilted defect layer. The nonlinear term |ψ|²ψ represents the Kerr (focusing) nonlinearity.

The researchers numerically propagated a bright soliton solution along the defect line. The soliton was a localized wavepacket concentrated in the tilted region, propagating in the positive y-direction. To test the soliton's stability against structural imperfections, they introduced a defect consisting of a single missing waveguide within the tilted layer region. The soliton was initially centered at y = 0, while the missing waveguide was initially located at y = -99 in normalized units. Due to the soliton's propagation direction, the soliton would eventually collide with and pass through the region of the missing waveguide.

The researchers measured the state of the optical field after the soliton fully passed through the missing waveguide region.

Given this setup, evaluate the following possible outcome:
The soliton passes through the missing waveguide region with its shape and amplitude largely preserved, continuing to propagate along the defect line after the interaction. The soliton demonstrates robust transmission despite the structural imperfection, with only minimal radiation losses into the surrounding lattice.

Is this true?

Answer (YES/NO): NO